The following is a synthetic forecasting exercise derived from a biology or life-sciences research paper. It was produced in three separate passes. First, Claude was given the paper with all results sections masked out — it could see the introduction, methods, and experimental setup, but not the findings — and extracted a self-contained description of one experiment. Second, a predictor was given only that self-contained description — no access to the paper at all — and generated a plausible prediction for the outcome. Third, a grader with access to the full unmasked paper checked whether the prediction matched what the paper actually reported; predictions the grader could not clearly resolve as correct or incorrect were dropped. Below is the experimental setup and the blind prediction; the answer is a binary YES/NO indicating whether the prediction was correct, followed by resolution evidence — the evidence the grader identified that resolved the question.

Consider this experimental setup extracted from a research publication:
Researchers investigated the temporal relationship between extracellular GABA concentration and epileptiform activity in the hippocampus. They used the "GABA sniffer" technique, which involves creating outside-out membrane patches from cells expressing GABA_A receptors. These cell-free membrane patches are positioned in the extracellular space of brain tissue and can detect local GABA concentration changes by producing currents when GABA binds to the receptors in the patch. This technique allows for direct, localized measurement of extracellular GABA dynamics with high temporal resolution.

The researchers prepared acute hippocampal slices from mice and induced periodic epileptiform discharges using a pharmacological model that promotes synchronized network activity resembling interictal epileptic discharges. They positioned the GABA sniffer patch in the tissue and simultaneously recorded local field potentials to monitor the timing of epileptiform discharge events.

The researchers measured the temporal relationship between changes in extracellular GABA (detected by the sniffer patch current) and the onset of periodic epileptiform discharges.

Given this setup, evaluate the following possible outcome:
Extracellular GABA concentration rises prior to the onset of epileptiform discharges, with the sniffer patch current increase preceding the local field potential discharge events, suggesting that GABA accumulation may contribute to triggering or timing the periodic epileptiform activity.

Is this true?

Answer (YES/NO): YES